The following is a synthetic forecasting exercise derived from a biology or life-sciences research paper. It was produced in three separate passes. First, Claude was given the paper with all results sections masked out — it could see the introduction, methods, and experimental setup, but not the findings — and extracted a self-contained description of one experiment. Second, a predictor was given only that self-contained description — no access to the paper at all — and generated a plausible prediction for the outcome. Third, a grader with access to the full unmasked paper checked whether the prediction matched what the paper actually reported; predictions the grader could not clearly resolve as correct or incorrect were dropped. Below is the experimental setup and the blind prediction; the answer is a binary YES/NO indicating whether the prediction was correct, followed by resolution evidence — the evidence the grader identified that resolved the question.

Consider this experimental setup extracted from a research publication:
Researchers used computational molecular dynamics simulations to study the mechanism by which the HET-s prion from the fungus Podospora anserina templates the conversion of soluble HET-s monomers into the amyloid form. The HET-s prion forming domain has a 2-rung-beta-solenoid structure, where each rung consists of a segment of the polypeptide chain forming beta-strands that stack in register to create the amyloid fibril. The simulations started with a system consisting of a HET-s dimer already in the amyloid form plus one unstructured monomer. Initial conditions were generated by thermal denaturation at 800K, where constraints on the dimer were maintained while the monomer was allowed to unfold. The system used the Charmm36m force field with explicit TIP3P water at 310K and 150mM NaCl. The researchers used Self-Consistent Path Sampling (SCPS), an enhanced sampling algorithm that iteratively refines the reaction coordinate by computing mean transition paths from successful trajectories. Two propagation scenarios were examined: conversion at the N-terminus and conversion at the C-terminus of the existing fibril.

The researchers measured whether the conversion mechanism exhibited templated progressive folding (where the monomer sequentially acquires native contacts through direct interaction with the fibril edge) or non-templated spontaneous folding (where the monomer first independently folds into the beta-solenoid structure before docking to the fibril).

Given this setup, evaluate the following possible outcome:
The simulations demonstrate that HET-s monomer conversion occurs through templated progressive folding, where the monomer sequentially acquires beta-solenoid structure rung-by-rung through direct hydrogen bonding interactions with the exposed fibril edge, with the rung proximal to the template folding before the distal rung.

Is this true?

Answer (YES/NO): YES